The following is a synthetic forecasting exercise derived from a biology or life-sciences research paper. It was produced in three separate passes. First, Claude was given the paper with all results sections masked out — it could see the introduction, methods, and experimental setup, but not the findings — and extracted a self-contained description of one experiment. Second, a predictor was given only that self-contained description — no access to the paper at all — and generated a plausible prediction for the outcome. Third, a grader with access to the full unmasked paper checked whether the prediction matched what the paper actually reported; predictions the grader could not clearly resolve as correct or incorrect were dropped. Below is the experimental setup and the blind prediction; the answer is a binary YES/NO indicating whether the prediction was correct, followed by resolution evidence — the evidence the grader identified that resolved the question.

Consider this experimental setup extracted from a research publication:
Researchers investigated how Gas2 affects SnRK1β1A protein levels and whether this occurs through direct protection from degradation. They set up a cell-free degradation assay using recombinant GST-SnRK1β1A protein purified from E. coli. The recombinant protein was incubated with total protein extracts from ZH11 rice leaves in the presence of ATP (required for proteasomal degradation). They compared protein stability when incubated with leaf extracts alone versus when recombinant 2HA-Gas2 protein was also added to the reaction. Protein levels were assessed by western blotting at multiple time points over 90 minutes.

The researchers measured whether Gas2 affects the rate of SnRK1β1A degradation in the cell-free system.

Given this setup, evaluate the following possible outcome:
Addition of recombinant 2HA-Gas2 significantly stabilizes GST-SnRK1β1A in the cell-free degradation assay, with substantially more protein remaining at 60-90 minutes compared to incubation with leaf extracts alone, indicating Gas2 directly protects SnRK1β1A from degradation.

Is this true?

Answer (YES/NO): YES